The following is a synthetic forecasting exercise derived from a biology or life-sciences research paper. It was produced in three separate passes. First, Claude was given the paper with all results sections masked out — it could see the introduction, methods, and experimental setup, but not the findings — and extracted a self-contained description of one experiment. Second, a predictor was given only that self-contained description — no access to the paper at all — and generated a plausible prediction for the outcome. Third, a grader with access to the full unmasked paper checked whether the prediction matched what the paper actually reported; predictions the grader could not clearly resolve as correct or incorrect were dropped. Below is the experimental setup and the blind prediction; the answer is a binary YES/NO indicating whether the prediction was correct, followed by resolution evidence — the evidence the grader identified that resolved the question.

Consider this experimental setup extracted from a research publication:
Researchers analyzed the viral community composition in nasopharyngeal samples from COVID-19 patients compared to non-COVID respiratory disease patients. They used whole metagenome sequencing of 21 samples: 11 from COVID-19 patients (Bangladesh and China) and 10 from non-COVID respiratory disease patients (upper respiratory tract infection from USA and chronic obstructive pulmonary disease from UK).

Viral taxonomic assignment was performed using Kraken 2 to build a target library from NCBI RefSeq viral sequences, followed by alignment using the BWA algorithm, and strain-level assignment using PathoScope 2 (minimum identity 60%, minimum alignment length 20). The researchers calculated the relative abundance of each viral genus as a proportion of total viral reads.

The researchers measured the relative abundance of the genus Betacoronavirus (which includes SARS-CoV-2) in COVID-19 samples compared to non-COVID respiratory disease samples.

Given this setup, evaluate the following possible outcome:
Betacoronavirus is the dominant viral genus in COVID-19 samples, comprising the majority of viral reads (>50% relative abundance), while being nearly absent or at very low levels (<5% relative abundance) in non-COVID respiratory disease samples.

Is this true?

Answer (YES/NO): NO